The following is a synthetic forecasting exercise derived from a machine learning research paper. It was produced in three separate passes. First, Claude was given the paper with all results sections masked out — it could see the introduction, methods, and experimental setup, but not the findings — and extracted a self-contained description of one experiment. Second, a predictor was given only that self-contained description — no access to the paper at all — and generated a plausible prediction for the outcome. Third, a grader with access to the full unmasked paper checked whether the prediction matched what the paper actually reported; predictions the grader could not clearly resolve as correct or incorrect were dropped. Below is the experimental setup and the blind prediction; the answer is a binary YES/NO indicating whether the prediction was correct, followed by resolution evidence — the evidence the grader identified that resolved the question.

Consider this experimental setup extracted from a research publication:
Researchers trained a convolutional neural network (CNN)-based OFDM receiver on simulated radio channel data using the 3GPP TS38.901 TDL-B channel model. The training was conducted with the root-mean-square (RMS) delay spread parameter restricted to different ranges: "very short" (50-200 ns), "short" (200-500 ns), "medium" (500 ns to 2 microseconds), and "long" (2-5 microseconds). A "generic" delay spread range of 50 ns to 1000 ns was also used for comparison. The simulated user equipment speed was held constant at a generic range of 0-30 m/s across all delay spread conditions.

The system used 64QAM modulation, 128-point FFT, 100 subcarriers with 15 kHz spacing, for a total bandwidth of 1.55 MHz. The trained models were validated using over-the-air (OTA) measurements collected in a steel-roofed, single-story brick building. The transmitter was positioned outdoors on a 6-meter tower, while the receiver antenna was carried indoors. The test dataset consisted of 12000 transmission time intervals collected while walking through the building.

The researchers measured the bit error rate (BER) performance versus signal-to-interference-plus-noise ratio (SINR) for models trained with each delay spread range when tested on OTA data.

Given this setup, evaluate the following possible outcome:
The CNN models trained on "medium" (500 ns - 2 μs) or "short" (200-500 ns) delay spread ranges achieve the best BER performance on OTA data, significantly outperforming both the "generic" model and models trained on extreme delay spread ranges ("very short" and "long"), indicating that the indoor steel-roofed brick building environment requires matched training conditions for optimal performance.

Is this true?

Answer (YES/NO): NO